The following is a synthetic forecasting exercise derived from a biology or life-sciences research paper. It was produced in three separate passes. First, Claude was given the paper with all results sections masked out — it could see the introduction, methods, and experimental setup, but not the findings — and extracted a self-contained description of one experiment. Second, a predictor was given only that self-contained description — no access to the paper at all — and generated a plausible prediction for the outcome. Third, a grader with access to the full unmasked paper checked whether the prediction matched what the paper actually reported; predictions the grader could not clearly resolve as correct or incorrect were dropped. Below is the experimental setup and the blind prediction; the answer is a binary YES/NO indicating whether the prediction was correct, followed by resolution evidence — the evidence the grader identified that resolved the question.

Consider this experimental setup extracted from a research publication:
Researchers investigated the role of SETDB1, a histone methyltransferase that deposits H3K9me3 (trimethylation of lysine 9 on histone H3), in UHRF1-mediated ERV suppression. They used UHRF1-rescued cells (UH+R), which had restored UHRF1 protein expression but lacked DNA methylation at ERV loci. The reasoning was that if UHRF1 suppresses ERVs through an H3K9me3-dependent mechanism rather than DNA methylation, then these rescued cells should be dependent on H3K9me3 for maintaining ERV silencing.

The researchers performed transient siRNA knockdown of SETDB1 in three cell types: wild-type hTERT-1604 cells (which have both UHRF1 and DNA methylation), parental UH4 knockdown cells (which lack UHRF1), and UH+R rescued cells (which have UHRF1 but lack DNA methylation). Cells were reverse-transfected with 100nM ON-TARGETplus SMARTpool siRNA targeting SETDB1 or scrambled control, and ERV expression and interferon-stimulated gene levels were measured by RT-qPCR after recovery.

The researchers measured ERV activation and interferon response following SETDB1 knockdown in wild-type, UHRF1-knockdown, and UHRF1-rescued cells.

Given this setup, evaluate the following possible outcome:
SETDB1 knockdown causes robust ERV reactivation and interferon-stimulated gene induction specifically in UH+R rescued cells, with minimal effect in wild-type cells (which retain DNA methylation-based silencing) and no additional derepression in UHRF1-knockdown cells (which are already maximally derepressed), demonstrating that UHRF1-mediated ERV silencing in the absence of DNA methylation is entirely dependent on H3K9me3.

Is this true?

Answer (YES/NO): NO